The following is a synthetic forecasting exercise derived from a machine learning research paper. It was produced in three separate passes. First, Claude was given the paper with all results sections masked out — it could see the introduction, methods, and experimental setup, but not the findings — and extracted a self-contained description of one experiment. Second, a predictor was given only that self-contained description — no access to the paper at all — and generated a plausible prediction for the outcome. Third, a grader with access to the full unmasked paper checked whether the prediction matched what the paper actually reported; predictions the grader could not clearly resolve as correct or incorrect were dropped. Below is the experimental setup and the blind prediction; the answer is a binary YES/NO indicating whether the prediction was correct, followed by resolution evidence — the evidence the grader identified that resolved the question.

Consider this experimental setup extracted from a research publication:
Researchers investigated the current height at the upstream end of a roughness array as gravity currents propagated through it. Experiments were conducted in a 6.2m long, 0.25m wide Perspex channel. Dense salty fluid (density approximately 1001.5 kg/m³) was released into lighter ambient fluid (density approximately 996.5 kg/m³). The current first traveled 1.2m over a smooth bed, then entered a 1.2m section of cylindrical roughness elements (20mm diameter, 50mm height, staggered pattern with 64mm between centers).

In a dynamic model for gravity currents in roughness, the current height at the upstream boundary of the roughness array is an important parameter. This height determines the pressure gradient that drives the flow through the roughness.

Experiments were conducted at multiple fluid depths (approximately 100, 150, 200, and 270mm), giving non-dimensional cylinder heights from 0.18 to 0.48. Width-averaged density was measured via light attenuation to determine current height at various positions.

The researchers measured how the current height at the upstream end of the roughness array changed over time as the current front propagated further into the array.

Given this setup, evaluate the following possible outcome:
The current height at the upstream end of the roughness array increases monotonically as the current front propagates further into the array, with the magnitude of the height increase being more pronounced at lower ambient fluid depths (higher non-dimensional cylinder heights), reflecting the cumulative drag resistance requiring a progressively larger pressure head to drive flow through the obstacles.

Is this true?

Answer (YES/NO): NO